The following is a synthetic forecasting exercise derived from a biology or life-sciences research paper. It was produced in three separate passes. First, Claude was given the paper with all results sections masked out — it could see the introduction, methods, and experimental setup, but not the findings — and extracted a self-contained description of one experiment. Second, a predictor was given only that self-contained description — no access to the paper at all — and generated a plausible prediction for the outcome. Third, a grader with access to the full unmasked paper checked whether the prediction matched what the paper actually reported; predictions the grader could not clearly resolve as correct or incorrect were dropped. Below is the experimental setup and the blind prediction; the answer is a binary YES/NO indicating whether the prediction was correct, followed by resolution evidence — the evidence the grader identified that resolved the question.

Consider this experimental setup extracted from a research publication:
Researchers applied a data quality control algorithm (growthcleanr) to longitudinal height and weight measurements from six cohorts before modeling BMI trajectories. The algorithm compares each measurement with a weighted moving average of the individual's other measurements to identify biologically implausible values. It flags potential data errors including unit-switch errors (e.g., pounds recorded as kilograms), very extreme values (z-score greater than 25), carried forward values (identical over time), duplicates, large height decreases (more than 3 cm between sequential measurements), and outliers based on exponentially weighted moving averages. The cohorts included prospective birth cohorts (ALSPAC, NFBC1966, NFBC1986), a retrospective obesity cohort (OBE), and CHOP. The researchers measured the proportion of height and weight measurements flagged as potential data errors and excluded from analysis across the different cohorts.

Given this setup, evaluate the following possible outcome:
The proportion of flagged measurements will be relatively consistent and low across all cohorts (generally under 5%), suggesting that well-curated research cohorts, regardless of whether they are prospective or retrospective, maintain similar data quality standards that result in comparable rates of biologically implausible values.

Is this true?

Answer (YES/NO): NO